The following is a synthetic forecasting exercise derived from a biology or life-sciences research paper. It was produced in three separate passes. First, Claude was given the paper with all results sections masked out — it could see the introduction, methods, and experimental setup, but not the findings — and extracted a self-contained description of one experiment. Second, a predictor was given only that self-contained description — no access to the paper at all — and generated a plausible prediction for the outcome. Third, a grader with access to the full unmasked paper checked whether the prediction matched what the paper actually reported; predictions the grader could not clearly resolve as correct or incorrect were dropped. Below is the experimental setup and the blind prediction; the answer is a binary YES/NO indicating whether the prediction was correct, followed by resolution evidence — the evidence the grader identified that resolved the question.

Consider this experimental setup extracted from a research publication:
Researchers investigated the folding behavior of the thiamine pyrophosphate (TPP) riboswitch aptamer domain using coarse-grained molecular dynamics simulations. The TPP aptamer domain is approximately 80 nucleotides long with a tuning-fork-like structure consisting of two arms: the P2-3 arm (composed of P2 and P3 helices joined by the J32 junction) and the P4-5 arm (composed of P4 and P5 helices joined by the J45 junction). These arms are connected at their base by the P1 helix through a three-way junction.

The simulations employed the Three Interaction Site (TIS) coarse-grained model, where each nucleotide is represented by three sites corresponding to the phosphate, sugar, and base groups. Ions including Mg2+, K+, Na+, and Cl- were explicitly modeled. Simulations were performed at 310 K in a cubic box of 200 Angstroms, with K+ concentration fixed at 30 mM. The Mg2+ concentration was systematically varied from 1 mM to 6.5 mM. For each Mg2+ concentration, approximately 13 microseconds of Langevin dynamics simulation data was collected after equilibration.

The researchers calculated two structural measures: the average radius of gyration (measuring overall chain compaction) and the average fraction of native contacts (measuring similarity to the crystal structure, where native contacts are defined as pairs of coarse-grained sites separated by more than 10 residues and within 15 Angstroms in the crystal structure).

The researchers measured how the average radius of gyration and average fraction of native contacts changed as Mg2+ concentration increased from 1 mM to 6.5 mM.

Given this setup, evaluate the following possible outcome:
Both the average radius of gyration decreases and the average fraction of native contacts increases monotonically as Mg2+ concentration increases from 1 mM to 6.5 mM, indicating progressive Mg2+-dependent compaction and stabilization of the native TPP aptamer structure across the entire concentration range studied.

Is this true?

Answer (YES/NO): NO